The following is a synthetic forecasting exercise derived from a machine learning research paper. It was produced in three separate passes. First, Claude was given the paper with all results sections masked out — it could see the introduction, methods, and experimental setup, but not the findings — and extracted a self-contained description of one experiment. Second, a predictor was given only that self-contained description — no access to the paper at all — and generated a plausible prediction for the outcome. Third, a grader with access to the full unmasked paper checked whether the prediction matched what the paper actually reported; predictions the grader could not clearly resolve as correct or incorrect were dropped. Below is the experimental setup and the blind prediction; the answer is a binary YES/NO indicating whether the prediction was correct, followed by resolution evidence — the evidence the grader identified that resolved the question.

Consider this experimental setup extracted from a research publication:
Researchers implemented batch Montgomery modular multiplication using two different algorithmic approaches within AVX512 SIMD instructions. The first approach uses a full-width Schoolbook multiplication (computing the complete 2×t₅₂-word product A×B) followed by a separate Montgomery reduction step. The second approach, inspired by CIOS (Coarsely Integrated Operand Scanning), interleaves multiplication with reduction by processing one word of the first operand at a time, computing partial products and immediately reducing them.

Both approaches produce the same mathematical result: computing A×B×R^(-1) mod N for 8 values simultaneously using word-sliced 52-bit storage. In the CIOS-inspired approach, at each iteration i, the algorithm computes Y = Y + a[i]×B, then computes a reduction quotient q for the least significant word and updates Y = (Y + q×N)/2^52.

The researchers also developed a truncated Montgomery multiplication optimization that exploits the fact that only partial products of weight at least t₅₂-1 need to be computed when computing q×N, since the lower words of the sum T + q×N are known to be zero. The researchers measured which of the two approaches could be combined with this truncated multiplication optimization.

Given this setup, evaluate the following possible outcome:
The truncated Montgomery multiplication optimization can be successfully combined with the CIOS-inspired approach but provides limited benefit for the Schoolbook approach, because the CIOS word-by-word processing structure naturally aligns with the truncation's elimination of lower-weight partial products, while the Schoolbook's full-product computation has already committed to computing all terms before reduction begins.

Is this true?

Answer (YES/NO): NO